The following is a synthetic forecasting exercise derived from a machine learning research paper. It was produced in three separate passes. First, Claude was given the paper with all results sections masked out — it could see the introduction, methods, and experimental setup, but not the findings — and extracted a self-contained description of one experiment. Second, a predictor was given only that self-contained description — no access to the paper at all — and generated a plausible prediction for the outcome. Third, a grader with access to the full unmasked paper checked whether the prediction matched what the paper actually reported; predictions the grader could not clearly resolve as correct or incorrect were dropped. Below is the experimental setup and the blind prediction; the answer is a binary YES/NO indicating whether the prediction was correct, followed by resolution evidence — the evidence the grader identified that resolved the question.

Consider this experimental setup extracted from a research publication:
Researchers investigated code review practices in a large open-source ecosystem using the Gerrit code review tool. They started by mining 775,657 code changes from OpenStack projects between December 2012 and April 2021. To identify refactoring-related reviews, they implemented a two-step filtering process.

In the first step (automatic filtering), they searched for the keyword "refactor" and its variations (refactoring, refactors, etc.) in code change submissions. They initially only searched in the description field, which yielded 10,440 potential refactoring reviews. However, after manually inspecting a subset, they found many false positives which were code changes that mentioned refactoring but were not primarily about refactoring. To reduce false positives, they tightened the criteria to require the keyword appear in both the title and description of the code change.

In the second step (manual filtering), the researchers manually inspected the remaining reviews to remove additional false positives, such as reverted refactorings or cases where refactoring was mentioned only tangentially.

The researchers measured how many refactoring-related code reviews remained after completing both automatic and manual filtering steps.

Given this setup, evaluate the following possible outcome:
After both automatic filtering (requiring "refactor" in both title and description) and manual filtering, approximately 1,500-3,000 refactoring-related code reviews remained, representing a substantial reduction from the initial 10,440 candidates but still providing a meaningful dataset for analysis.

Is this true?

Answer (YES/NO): NO